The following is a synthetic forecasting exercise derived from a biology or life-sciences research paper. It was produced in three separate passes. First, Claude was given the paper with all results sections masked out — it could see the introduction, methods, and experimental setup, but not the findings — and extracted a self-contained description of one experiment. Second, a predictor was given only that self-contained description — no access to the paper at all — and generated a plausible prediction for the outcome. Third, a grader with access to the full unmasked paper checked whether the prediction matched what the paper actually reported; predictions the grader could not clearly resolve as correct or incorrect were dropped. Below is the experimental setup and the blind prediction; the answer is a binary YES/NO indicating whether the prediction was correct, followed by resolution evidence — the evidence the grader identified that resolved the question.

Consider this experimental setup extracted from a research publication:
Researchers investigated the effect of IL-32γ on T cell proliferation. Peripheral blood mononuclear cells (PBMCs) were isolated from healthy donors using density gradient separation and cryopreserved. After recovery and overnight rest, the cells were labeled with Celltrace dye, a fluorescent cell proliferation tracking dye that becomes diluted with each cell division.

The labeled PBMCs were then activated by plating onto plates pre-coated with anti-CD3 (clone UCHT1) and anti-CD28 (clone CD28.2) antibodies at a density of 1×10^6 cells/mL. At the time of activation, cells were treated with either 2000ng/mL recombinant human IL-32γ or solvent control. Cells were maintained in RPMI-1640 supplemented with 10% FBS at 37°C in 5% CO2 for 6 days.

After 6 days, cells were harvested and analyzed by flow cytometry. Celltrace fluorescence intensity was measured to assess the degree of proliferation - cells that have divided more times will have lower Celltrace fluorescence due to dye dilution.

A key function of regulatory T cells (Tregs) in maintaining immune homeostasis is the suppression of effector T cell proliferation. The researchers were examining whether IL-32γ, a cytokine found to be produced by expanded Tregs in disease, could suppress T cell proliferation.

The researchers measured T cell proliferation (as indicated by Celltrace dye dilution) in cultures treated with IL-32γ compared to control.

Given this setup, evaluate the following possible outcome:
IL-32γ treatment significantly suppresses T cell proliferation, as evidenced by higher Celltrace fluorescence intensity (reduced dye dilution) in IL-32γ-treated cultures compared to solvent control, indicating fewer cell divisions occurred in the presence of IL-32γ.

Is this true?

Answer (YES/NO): NO